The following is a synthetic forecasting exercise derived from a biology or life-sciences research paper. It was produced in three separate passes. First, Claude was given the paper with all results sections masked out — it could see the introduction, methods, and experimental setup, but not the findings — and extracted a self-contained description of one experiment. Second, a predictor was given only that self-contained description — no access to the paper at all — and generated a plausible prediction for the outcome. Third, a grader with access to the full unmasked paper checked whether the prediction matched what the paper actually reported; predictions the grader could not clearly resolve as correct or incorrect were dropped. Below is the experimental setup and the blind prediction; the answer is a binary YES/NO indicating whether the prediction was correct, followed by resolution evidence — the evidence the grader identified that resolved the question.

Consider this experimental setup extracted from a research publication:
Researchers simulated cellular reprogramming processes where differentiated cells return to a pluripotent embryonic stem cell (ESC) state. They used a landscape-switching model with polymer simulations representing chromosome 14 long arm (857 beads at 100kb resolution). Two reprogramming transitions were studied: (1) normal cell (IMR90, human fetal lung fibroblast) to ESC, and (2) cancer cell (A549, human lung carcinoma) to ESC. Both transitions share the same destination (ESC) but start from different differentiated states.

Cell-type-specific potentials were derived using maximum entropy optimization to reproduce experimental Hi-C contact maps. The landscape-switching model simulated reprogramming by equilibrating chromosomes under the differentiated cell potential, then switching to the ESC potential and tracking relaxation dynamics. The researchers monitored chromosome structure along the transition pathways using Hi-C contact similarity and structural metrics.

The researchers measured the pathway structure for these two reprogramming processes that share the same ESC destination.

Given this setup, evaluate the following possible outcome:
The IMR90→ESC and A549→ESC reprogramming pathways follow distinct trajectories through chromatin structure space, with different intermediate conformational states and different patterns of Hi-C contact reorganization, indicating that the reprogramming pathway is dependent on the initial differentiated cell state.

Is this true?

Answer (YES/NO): NO